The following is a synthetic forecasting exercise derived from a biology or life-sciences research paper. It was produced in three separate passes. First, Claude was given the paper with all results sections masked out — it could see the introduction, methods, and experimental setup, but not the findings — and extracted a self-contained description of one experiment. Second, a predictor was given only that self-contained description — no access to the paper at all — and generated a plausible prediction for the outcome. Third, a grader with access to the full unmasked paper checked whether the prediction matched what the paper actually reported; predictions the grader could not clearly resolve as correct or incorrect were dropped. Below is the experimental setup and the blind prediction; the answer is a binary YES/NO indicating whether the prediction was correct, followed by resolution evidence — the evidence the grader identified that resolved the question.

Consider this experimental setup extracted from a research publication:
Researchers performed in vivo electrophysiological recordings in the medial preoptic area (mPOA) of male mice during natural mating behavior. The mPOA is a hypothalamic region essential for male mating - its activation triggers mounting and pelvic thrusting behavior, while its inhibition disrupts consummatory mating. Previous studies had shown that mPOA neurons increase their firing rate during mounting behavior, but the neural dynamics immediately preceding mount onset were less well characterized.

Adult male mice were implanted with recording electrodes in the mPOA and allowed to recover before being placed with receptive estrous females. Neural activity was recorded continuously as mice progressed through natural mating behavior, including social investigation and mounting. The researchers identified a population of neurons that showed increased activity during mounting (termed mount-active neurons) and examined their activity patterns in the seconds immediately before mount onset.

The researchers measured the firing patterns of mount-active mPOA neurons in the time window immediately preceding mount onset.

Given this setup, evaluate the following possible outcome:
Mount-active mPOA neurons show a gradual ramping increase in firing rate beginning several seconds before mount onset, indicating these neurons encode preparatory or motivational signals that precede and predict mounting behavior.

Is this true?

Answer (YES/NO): NO